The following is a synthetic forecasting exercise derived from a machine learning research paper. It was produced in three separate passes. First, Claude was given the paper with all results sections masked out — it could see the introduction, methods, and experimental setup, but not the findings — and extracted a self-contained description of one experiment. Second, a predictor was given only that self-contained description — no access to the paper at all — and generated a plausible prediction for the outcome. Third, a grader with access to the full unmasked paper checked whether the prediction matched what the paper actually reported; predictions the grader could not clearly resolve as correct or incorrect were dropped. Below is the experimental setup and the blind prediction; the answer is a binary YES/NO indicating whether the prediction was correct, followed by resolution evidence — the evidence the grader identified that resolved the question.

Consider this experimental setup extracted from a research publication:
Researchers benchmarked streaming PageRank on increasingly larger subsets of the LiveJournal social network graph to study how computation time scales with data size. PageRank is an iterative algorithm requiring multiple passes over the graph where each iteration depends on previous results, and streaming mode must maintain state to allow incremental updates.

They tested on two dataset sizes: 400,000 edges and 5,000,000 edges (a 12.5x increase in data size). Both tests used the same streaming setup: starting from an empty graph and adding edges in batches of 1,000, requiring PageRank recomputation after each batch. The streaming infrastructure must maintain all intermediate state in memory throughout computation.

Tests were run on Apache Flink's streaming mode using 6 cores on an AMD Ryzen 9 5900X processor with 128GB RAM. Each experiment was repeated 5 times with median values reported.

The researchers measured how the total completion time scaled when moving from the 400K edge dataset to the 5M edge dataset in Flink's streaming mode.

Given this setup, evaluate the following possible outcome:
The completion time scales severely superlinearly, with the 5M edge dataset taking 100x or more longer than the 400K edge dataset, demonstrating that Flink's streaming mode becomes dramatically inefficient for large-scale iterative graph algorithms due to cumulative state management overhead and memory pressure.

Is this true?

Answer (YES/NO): NO